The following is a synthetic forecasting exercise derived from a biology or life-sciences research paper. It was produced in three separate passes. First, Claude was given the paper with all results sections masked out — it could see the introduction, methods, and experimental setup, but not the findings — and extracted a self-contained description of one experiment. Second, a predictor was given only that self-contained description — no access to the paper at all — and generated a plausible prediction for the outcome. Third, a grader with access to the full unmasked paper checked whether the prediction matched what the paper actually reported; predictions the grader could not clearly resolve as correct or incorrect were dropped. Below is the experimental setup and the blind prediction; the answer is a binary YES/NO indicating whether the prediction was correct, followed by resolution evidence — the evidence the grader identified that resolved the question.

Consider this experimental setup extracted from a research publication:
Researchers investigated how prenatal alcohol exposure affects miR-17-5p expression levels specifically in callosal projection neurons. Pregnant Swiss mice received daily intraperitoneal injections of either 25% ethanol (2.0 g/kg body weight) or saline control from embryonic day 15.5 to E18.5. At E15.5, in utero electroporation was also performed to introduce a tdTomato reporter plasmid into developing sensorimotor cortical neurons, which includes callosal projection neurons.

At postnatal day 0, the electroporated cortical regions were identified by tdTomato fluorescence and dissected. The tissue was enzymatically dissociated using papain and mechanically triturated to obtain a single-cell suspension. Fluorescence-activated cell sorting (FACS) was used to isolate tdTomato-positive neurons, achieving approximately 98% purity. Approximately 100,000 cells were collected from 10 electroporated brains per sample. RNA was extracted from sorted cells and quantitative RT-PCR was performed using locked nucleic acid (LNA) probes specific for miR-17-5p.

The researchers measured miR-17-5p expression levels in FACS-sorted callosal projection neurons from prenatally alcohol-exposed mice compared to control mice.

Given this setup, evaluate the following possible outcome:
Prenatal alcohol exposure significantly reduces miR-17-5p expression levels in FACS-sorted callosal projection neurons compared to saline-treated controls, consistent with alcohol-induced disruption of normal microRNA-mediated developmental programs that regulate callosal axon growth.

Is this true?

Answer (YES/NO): YES